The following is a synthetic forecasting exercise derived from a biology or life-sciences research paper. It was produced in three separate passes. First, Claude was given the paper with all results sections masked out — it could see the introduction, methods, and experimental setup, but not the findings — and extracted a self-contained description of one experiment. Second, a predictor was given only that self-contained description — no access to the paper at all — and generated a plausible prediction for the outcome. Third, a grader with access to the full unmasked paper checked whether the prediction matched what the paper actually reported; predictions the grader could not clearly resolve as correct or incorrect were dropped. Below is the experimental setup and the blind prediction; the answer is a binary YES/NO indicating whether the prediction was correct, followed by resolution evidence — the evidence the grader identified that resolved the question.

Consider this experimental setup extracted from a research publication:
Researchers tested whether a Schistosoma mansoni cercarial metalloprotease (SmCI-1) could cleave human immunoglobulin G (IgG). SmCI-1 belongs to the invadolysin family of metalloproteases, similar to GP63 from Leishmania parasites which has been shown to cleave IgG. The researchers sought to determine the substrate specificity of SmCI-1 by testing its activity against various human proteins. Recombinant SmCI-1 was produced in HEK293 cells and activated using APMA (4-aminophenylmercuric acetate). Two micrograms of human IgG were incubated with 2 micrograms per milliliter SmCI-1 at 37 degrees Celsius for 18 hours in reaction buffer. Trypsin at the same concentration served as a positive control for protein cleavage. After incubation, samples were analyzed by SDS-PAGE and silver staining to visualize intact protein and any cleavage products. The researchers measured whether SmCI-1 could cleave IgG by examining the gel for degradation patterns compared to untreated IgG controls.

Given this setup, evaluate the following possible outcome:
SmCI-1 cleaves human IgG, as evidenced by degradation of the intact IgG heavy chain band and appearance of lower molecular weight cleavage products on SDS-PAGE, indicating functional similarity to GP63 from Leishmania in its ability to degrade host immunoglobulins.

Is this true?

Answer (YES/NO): NO